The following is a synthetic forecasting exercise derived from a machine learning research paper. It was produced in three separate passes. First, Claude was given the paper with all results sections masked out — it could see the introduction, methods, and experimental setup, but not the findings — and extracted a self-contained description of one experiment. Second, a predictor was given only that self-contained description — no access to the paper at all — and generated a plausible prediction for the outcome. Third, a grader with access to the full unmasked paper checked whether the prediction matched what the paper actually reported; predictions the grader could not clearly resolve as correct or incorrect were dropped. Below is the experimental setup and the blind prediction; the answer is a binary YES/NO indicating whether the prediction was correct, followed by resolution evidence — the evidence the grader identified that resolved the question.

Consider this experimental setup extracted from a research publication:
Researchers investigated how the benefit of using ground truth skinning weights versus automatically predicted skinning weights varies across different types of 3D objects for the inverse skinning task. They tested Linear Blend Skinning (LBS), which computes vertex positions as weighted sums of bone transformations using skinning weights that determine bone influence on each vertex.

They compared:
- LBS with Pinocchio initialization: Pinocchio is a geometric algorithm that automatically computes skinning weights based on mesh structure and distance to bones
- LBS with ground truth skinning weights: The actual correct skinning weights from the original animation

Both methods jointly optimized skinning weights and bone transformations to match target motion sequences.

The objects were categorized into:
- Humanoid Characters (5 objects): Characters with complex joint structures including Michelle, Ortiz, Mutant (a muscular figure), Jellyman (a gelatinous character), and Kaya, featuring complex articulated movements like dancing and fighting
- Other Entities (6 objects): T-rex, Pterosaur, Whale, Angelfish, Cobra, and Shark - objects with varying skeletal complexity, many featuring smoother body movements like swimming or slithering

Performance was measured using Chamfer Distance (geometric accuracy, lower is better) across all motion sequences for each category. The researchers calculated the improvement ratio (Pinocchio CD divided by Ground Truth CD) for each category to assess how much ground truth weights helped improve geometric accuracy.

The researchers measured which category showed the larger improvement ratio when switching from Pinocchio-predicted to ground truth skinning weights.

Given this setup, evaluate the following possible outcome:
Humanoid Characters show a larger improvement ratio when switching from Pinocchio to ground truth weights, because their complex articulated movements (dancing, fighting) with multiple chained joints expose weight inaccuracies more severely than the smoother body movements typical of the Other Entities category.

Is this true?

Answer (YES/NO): NO